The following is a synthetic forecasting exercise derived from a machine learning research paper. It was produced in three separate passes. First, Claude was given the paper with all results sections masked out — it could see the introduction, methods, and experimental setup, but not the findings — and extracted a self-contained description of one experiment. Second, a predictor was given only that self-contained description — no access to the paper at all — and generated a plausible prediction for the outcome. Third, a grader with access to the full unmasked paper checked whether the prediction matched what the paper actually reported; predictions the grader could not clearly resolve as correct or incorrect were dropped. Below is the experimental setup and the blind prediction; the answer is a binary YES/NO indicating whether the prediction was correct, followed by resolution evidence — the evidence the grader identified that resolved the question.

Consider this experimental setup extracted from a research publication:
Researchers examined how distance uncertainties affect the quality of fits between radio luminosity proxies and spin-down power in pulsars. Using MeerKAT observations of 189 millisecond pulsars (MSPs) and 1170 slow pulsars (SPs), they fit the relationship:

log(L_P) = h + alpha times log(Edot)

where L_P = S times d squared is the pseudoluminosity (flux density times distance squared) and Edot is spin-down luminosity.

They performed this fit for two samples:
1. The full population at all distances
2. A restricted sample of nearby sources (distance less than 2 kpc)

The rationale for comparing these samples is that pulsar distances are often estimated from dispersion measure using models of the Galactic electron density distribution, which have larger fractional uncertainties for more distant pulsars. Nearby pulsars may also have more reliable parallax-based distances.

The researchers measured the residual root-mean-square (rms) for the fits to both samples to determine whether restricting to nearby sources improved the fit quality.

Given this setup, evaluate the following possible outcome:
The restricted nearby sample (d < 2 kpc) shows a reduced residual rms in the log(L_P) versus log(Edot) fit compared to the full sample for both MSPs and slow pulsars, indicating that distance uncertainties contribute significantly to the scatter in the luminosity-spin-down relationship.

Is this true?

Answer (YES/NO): NO